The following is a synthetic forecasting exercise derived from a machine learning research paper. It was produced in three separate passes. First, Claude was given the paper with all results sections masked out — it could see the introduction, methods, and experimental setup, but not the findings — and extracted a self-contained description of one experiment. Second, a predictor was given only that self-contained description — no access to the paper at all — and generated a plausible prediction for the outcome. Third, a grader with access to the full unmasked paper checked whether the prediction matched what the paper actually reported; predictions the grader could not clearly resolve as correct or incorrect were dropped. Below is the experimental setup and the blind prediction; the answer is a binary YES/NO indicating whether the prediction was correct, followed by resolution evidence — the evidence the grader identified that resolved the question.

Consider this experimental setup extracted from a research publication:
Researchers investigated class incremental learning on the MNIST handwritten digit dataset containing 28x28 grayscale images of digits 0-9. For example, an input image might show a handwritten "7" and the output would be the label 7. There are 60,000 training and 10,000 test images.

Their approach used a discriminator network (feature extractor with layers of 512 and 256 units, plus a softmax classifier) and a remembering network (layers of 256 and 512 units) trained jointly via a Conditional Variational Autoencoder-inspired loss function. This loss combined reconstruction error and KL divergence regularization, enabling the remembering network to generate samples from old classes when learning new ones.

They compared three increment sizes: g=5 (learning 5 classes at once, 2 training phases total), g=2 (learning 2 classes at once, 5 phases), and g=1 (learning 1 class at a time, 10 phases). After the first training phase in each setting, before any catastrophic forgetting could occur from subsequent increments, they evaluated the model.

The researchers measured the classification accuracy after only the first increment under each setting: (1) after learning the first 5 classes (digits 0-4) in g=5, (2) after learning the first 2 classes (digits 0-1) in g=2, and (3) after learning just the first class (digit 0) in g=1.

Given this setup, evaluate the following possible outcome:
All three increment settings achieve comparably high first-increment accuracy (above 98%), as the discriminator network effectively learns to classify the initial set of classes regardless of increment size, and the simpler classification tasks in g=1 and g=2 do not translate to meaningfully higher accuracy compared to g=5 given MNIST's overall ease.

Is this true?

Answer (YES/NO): NO